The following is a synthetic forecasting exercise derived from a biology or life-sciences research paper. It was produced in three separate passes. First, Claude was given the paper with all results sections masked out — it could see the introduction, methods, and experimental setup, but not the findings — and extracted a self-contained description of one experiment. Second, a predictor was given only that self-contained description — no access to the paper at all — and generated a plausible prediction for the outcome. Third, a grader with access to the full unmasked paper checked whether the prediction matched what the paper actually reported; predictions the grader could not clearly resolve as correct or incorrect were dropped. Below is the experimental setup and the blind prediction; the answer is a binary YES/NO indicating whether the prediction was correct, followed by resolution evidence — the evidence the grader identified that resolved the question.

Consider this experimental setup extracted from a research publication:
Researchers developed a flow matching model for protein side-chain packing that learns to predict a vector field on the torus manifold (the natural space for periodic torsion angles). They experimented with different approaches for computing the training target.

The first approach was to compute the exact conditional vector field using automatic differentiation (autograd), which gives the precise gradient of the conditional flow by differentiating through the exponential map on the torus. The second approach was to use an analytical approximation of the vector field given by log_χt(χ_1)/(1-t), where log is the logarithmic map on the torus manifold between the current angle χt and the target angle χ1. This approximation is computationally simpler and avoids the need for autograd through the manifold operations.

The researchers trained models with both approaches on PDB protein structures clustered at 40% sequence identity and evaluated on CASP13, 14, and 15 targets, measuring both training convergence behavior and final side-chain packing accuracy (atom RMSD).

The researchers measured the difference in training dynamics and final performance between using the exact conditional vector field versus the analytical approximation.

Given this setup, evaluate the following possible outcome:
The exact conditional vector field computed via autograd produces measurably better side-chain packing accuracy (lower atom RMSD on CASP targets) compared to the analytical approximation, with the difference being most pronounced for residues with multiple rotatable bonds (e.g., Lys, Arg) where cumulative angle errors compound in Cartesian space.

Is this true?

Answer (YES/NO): NO